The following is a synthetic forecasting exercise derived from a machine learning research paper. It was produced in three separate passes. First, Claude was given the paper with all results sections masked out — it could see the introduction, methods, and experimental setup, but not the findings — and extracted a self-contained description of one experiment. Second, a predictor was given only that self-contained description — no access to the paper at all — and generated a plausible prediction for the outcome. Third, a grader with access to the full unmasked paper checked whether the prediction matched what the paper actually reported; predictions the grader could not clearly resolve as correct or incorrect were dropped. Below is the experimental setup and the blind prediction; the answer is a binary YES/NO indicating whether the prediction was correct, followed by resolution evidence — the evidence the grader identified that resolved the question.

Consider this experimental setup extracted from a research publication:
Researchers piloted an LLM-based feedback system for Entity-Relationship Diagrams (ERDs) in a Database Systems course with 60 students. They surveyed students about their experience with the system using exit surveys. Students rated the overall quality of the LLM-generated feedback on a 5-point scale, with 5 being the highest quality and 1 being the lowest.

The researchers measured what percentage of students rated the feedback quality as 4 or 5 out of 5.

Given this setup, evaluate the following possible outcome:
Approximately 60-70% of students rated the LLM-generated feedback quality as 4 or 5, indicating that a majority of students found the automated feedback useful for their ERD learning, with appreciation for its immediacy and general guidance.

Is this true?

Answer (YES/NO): NO